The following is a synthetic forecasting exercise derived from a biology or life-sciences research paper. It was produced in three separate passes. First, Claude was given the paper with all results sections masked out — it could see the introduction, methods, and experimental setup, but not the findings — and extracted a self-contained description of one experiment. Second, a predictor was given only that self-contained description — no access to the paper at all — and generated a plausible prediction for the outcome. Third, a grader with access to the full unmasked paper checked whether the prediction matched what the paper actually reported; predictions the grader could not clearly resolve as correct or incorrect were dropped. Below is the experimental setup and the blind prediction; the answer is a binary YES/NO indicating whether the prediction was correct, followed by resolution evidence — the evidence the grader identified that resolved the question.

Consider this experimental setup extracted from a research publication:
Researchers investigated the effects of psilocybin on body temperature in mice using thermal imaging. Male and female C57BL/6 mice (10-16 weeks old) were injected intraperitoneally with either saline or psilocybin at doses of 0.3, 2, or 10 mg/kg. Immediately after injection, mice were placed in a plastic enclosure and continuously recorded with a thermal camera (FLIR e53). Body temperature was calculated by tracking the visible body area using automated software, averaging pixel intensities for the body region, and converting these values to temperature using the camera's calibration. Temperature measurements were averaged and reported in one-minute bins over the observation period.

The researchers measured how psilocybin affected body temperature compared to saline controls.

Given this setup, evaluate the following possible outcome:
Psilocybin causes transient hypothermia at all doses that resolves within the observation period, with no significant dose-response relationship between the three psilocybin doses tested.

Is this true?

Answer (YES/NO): NO